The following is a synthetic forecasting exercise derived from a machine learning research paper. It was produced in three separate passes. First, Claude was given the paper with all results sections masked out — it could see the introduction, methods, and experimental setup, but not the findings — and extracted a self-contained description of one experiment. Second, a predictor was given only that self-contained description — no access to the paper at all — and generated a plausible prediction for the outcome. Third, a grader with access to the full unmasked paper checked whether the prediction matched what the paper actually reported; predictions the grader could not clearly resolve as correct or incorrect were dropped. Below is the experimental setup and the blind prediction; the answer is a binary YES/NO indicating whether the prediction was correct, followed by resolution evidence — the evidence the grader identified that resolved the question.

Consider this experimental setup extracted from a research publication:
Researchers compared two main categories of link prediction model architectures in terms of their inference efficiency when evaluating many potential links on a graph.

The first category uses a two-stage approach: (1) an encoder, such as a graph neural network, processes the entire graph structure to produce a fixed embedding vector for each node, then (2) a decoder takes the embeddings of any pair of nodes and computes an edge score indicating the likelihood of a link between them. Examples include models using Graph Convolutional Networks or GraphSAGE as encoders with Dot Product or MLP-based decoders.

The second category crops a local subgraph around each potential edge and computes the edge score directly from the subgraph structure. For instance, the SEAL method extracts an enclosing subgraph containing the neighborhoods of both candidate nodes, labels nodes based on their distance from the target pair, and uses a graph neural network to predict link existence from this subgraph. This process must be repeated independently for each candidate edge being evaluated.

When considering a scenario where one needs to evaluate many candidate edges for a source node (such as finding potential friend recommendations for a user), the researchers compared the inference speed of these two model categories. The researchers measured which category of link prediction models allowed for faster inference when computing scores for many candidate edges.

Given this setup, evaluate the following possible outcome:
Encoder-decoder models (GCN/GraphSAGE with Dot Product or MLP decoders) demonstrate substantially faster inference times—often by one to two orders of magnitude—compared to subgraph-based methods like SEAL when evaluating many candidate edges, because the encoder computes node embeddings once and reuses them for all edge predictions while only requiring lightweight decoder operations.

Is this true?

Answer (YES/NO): YES